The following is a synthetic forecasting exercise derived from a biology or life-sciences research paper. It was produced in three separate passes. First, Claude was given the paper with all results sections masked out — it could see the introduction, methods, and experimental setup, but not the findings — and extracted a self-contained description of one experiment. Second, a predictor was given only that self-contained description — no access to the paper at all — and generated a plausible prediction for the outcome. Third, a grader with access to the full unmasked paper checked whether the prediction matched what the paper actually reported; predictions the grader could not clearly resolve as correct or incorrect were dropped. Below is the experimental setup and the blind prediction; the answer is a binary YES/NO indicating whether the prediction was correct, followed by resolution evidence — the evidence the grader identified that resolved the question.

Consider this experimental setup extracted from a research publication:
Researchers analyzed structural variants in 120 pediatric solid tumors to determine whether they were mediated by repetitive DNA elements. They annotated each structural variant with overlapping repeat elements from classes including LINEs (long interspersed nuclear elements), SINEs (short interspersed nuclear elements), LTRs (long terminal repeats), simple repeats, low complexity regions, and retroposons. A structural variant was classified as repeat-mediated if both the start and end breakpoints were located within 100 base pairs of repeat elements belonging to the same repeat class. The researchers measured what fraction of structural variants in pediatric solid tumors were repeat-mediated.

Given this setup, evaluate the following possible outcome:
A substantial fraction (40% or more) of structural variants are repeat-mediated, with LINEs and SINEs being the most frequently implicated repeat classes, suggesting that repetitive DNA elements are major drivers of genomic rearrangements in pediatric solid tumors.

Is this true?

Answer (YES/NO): NO